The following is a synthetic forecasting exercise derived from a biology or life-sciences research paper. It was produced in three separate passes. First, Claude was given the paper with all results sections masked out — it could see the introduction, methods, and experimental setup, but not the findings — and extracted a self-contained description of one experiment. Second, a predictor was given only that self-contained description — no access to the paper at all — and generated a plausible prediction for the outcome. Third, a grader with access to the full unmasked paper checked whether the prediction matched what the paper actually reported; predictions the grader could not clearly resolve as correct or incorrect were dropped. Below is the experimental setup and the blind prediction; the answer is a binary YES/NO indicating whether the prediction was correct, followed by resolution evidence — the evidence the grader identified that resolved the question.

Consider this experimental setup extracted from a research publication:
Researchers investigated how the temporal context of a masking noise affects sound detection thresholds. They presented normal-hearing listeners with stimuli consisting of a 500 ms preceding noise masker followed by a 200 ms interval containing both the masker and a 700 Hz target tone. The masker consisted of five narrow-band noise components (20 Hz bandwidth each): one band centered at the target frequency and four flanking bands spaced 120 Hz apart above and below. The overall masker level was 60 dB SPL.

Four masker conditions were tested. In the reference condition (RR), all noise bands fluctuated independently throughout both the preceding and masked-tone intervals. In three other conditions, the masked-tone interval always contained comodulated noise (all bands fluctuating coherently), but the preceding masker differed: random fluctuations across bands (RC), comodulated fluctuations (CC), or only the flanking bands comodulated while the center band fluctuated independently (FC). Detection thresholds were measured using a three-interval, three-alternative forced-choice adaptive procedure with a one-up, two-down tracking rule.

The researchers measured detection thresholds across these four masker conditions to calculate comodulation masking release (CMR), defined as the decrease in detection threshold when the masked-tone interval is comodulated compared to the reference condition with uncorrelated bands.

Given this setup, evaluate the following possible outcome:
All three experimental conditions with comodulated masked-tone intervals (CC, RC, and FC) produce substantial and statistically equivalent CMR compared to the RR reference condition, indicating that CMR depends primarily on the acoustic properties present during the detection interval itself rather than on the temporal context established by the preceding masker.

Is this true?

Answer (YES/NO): NO